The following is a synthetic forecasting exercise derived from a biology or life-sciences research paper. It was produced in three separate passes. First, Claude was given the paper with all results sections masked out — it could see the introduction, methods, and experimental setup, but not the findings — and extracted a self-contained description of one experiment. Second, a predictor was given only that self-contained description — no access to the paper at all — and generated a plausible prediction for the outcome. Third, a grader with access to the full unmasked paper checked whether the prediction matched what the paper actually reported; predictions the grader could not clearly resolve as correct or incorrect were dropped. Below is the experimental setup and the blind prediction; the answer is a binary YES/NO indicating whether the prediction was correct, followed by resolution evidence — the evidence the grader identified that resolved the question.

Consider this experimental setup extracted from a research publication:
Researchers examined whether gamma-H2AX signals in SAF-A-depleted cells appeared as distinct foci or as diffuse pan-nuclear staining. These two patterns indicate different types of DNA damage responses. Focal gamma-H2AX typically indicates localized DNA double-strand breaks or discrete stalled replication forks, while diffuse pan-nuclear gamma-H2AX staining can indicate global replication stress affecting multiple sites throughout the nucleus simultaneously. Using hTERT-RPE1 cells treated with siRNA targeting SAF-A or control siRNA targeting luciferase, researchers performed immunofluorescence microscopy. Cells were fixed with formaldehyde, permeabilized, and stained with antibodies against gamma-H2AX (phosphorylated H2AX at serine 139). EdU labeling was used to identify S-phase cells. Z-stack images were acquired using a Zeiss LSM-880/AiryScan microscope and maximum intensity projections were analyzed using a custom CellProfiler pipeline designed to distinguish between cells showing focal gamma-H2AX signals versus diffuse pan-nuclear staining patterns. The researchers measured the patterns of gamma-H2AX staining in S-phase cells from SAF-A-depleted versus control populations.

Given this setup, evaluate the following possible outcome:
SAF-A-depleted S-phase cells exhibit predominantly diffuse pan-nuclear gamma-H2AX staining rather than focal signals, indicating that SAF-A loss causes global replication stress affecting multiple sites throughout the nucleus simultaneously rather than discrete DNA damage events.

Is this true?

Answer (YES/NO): YES